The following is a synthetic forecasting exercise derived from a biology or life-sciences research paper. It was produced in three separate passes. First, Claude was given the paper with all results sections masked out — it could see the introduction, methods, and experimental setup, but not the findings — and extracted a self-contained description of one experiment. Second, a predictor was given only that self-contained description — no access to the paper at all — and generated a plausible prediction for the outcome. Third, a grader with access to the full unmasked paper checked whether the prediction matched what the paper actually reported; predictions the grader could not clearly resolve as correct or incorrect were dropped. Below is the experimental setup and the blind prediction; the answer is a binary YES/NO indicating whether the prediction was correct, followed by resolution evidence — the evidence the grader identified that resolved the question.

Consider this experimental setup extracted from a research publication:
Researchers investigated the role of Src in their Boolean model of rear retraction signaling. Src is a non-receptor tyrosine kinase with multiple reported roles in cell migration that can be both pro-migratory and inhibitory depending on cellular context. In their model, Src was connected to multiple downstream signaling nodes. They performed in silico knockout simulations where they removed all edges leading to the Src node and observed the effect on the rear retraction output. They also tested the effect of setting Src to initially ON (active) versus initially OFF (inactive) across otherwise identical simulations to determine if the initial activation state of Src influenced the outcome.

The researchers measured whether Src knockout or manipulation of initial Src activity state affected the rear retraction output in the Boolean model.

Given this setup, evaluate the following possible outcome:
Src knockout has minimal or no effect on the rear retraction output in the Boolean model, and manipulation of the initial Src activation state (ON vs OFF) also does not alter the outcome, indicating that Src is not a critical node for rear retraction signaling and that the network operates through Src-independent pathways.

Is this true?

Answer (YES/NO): NO